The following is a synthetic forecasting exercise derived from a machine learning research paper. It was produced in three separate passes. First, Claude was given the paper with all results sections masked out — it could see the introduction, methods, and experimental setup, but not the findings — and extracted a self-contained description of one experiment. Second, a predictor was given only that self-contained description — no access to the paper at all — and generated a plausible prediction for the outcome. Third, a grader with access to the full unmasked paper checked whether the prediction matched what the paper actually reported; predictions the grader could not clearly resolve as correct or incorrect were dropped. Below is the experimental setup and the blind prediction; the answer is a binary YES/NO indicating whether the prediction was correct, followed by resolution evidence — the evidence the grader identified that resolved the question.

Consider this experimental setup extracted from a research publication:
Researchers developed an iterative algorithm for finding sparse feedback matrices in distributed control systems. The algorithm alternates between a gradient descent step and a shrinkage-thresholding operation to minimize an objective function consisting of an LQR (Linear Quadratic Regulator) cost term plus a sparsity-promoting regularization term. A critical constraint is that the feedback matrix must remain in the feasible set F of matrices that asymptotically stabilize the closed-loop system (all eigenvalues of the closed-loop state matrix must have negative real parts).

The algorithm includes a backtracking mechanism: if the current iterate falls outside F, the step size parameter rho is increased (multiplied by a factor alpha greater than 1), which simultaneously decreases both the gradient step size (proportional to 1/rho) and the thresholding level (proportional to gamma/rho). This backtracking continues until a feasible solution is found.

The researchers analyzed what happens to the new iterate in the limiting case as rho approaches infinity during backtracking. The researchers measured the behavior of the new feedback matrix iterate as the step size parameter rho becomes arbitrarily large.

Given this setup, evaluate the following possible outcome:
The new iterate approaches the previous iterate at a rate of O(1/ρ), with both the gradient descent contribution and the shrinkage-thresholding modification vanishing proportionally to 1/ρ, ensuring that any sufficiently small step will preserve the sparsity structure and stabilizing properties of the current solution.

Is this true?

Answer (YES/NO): NO